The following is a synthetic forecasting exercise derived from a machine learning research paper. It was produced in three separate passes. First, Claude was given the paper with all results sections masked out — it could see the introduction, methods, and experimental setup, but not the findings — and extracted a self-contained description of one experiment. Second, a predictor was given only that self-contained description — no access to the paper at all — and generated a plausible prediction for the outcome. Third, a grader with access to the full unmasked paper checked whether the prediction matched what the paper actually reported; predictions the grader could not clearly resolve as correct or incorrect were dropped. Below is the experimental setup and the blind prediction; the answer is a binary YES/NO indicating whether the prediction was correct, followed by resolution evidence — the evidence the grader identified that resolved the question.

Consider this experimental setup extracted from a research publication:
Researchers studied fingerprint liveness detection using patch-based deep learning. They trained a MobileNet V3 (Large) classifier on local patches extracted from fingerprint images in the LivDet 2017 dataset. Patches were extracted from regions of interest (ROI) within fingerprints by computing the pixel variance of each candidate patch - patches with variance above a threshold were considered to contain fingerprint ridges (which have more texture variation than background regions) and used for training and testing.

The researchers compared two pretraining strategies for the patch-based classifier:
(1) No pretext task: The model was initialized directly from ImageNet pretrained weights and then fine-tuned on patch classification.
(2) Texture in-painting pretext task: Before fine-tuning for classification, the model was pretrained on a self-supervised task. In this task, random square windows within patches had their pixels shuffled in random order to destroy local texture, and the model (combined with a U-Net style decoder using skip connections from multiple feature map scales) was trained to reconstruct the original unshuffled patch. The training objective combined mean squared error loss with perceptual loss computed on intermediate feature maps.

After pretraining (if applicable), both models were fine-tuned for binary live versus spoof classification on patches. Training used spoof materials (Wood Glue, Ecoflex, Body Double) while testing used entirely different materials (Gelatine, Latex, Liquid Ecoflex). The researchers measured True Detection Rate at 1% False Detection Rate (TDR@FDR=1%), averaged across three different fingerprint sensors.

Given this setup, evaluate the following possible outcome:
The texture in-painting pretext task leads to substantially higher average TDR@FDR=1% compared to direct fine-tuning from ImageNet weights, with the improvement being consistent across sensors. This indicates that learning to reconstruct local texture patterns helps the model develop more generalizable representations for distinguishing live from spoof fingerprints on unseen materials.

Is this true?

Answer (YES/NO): NO